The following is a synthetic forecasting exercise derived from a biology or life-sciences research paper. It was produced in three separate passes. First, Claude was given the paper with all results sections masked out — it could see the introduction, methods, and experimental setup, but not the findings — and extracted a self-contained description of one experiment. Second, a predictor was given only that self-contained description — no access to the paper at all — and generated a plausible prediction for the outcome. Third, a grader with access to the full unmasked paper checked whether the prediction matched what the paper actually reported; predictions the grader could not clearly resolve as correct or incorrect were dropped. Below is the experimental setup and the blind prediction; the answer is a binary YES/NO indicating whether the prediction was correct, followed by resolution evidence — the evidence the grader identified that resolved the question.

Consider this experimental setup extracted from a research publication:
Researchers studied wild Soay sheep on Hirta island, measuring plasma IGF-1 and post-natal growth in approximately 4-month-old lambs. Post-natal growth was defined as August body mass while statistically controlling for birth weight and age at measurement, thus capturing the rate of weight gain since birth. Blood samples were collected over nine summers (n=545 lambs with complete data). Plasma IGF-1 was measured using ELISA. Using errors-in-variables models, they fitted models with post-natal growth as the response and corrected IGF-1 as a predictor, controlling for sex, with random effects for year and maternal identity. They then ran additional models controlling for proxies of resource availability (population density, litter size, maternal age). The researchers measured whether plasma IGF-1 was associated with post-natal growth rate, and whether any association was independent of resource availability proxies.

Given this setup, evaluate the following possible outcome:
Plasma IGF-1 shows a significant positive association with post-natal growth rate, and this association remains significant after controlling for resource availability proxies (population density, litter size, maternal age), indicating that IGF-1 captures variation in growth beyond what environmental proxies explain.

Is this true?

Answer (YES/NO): YES